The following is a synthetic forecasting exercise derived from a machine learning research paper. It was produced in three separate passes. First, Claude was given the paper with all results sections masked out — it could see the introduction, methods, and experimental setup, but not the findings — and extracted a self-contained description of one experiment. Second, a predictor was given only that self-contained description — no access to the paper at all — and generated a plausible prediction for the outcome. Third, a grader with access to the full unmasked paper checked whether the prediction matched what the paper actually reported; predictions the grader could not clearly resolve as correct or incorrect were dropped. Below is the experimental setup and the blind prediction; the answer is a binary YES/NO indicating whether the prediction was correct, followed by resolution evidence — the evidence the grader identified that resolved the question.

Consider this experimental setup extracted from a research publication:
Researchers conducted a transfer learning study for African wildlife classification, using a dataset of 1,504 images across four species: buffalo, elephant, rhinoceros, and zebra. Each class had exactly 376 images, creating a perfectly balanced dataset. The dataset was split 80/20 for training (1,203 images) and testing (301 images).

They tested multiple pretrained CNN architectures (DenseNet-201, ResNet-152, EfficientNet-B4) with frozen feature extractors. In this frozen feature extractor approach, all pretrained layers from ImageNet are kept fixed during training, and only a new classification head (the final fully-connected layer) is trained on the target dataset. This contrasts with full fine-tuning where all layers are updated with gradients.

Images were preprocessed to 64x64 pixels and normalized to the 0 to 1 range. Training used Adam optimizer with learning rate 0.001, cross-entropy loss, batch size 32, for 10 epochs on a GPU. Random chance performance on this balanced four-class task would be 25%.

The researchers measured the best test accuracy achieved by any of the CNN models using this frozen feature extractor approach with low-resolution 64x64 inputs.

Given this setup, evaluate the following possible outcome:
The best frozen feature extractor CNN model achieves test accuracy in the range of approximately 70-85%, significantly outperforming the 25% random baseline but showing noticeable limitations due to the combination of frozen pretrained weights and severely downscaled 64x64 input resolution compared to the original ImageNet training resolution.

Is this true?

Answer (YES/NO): NO